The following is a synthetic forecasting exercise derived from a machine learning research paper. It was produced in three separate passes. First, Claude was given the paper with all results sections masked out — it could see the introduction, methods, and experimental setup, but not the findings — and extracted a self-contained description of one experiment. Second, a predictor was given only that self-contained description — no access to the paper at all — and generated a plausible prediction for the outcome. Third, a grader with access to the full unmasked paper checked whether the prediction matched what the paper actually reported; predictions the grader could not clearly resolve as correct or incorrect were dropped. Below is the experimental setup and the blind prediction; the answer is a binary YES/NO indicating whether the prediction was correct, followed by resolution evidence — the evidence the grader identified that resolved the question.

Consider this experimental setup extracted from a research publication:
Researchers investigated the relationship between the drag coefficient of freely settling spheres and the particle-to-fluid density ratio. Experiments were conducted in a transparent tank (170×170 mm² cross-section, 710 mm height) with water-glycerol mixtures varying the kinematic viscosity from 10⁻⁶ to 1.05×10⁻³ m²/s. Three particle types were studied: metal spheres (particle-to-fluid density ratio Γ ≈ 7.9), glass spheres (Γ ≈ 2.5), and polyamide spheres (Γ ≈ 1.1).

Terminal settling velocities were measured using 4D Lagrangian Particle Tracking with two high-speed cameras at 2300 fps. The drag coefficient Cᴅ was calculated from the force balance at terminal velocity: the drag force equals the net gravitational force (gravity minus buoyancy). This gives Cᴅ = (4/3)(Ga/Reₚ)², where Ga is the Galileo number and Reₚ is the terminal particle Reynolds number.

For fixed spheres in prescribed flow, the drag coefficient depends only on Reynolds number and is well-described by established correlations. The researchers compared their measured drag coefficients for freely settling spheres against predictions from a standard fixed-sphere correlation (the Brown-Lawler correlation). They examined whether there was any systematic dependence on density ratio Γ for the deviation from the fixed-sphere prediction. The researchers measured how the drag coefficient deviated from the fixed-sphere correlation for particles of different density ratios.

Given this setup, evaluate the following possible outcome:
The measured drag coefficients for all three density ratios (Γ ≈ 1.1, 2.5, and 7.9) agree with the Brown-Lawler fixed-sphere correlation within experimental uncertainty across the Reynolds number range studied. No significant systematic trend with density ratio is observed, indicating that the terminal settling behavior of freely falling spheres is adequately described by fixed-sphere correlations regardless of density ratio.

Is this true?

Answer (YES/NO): NO